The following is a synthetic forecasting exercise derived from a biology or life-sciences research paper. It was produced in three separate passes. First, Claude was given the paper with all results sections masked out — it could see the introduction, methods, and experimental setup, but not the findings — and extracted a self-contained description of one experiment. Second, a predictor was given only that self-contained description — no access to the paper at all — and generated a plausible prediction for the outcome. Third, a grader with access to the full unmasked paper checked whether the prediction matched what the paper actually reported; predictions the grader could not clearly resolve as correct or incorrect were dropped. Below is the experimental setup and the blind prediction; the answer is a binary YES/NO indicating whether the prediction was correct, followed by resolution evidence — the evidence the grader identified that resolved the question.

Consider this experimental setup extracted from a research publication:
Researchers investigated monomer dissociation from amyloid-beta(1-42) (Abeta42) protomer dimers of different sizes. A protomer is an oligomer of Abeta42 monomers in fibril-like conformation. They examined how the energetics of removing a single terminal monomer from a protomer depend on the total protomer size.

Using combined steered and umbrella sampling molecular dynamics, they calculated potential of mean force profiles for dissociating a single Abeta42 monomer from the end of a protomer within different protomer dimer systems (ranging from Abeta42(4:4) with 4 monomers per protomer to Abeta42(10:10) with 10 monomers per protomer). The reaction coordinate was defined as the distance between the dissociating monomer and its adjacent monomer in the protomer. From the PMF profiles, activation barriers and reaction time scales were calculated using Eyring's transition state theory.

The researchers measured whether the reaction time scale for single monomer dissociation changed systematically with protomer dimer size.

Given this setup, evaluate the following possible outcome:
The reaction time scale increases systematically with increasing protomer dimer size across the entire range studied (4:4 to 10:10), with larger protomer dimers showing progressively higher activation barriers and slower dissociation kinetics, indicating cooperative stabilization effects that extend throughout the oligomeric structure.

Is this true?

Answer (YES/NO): NO